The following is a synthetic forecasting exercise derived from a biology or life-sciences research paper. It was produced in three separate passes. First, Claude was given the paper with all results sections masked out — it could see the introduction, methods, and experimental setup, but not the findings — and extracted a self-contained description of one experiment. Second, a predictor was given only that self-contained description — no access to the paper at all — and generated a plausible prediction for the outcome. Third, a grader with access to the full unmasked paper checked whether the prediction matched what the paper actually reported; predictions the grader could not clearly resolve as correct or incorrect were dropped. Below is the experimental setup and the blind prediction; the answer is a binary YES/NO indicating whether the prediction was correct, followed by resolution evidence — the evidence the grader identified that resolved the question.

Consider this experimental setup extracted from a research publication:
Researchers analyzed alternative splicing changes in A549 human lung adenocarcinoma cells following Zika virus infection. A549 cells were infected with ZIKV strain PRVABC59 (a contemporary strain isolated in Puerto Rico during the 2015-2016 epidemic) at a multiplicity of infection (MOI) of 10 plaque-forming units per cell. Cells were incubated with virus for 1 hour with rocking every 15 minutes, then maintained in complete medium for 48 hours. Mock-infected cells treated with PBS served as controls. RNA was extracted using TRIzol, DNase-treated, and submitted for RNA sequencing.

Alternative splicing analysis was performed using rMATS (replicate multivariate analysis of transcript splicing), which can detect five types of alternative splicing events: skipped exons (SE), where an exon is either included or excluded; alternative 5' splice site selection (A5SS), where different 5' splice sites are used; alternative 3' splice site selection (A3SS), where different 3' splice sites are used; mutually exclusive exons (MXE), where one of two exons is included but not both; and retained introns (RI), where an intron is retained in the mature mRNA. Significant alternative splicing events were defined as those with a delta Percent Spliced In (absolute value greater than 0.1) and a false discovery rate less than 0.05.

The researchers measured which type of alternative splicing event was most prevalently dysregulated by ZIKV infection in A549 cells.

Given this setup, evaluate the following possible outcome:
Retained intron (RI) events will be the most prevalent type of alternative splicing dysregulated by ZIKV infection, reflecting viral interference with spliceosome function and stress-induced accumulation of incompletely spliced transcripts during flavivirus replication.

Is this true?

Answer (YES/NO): NO